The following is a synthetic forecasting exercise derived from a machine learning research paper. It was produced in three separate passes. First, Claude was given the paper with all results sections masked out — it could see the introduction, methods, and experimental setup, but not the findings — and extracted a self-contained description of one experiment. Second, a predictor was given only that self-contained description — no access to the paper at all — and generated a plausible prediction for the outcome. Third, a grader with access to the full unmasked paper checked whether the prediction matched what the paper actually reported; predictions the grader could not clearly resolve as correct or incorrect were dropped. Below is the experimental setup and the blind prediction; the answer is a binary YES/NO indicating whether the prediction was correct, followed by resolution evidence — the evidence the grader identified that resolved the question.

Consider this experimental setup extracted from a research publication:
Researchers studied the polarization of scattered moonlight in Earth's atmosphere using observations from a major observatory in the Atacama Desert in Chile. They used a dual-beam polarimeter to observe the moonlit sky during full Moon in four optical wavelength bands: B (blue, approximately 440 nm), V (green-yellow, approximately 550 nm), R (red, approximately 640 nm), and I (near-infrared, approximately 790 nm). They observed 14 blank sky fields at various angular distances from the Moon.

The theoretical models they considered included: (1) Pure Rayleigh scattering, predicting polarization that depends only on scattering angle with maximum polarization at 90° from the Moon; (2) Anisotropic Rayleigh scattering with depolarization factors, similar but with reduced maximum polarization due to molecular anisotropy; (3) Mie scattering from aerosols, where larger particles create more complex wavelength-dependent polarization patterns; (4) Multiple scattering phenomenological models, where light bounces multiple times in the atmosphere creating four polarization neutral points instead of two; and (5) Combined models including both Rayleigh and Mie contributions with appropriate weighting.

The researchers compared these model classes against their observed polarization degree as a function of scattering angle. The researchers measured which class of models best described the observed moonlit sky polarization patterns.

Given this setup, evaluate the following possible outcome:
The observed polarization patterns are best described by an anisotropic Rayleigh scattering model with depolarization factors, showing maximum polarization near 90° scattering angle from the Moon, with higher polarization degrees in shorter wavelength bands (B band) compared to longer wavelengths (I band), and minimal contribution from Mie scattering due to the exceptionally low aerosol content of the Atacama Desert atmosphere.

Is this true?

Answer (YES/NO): NO